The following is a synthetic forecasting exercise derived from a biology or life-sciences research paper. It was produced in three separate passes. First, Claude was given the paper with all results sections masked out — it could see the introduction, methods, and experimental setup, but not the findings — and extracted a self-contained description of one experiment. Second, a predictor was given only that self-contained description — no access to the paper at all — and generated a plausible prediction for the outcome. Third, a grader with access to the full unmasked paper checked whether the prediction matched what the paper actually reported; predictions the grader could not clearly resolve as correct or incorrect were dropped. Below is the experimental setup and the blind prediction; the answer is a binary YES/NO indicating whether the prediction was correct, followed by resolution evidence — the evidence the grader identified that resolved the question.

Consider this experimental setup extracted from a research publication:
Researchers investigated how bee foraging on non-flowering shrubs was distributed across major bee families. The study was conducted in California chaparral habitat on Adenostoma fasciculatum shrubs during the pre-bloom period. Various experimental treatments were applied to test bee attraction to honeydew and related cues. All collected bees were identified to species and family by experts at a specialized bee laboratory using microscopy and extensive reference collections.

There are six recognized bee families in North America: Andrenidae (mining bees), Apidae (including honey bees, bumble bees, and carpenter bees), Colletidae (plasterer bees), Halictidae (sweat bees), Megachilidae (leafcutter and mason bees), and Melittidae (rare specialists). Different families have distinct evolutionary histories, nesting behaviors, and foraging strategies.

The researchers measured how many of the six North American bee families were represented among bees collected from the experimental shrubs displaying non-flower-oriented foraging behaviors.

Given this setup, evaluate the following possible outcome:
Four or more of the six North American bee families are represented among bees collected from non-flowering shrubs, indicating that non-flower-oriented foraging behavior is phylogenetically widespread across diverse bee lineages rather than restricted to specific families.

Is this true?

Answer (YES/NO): YES